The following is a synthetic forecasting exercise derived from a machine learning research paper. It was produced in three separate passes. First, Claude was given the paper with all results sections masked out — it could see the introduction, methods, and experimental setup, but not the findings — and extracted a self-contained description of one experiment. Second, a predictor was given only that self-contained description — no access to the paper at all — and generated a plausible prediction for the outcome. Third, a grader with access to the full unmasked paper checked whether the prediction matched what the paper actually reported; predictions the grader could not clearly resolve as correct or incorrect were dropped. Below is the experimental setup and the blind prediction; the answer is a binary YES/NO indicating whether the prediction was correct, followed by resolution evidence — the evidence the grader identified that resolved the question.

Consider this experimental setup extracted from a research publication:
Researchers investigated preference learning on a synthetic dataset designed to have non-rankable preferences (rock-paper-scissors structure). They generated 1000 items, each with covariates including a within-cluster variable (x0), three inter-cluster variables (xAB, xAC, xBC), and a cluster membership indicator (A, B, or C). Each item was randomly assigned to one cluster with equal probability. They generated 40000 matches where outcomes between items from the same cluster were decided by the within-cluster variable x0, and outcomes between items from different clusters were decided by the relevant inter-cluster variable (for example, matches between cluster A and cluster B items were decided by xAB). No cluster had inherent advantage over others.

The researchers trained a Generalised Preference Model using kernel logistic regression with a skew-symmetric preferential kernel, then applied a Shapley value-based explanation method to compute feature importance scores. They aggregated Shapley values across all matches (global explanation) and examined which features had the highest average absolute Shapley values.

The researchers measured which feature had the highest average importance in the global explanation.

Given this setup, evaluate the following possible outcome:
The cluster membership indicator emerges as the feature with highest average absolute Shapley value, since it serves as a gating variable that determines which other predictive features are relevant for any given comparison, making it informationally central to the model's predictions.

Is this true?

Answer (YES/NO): NO